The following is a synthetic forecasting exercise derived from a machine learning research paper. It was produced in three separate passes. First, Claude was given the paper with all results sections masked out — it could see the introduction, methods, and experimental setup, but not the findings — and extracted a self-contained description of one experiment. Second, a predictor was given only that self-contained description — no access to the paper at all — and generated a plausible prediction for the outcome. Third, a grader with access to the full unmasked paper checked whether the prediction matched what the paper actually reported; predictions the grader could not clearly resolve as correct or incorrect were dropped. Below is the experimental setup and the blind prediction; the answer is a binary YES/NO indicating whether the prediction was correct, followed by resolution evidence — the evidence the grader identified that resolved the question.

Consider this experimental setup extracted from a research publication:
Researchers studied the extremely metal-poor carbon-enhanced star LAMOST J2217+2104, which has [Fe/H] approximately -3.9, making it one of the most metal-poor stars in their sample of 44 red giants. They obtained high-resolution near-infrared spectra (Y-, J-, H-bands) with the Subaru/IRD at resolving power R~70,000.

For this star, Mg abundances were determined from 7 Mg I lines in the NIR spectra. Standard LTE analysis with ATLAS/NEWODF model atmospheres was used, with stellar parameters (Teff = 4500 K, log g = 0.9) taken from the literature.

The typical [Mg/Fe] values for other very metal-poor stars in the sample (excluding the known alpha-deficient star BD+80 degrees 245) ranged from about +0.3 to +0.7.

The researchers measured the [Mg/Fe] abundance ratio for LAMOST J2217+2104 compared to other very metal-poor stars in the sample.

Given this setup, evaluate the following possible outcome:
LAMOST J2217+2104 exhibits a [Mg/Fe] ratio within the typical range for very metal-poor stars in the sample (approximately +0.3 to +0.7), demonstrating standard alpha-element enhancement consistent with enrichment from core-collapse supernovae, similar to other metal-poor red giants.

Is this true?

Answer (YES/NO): NO